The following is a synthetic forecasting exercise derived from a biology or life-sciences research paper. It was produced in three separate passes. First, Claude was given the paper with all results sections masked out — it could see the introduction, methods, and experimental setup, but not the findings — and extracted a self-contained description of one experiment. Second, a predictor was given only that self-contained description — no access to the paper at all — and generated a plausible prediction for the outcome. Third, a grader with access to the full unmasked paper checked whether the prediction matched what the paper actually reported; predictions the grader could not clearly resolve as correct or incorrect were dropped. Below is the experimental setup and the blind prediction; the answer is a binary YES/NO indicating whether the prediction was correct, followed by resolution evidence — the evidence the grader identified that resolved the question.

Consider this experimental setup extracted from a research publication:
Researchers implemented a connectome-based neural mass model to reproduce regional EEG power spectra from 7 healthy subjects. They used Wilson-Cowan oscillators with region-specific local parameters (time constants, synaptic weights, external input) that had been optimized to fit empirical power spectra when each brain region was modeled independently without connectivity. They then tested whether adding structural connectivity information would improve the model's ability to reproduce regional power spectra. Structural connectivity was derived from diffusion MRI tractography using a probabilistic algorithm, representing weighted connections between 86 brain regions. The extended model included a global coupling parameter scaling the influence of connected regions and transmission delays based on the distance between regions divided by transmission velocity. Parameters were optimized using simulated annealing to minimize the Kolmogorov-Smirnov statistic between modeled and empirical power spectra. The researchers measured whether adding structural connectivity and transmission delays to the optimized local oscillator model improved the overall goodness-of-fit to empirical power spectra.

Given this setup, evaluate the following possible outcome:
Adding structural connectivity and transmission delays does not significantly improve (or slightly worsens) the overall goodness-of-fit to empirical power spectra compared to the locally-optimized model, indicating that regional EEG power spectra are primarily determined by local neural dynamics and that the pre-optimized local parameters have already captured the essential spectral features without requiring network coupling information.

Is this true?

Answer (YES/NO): NO